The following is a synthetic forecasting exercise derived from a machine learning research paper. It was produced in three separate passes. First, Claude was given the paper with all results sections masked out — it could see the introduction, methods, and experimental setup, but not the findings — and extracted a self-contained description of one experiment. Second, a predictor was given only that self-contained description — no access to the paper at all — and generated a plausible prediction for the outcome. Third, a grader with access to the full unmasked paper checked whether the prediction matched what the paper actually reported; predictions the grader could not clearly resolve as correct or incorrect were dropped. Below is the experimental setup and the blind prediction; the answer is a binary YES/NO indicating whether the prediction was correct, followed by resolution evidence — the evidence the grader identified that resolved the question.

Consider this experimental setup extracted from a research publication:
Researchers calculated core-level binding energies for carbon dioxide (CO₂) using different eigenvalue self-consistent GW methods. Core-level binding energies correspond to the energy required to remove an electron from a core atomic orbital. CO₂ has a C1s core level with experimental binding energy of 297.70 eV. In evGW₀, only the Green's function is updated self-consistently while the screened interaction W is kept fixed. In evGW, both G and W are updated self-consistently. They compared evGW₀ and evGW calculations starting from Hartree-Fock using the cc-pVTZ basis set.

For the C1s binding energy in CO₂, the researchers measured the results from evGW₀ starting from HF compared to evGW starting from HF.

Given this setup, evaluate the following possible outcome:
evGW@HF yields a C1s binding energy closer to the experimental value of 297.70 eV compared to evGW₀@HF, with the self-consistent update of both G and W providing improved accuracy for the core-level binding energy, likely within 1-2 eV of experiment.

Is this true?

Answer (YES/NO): NO